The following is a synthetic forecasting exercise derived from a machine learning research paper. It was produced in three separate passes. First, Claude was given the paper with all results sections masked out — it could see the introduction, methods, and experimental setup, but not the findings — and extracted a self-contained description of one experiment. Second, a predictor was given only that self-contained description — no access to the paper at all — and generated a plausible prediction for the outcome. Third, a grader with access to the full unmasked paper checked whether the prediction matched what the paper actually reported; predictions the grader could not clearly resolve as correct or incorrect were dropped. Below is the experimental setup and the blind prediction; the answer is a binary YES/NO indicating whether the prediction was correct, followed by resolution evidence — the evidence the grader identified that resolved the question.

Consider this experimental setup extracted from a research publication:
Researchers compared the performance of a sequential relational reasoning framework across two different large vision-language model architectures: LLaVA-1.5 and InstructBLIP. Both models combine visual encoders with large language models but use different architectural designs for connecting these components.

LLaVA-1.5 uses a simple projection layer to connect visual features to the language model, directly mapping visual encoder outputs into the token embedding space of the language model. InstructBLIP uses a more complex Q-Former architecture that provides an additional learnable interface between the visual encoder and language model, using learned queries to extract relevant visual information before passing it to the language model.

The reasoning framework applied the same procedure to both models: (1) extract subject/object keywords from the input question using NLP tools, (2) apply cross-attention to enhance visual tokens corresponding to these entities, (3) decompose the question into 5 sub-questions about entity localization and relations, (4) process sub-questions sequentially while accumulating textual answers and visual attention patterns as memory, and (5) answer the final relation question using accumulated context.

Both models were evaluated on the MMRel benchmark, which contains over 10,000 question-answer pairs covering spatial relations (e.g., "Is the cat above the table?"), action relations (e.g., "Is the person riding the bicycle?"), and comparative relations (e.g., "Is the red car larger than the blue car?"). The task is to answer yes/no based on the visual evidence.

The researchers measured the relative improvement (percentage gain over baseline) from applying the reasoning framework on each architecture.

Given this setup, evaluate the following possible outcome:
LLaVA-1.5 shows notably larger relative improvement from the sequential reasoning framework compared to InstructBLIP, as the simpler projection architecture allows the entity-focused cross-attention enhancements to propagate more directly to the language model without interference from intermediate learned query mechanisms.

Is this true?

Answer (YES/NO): NO